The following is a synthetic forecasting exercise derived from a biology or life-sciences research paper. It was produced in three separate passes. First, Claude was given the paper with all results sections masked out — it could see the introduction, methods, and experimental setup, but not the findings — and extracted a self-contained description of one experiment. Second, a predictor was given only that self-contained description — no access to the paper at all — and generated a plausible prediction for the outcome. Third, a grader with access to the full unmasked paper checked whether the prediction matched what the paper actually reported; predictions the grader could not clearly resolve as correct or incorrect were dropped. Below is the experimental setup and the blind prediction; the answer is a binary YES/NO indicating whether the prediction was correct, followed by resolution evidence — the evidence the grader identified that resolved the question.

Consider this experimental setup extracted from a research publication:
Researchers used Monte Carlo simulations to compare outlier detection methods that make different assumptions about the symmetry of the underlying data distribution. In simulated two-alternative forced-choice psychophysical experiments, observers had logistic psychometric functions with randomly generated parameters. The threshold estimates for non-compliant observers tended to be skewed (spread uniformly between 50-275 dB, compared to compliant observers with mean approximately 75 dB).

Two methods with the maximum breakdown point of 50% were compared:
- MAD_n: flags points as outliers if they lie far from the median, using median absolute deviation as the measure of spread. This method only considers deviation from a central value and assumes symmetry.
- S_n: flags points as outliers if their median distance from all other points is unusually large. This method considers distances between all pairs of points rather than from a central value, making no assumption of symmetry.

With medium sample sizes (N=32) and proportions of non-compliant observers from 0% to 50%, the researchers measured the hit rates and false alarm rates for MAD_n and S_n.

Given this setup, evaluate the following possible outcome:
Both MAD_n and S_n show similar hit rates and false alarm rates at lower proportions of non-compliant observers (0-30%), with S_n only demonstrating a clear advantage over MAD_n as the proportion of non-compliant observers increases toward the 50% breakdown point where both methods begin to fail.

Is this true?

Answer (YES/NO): NO